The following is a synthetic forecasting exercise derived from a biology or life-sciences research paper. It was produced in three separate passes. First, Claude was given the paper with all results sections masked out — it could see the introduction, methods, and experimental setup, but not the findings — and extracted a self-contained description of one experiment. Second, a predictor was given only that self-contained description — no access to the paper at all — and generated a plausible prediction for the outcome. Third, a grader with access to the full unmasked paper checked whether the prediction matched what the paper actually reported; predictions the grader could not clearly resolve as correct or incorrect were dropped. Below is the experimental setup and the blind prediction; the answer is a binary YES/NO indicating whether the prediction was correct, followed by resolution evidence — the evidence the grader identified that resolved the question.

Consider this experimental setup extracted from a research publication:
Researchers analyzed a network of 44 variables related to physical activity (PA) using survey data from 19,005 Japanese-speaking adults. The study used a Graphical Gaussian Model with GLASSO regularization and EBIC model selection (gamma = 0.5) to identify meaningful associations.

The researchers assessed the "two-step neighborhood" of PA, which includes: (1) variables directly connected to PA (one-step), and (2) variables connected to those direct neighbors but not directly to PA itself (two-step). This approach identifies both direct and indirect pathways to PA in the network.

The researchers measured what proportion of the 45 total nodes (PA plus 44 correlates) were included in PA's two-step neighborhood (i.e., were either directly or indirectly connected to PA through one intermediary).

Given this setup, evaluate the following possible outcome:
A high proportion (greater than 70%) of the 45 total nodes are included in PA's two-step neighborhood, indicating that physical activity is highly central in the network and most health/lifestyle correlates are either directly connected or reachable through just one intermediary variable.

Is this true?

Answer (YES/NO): YES